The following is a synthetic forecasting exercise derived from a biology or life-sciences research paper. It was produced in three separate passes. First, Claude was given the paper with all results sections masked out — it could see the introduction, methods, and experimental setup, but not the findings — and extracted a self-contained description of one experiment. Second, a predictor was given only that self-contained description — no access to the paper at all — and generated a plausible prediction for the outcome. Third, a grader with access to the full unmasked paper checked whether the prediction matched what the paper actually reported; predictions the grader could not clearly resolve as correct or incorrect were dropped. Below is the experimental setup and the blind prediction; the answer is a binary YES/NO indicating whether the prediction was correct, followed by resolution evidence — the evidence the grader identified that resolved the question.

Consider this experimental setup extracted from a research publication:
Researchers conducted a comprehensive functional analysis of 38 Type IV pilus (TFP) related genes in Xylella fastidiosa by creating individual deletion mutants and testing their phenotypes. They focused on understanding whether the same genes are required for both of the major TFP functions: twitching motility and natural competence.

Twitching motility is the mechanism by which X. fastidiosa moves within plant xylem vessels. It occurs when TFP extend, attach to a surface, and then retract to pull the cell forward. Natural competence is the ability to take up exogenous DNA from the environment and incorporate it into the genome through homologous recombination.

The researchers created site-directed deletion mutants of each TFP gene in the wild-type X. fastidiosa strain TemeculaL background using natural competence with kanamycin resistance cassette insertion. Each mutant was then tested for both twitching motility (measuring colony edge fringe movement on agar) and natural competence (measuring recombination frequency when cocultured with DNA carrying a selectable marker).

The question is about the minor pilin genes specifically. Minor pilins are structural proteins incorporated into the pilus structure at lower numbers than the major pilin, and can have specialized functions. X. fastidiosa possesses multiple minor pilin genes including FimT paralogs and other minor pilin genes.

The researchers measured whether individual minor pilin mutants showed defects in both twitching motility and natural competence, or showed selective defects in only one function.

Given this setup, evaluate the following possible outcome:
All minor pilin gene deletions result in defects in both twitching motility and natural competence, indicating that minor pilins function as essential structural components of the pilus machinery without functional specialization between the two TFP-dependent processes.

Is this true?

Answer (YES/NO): NO